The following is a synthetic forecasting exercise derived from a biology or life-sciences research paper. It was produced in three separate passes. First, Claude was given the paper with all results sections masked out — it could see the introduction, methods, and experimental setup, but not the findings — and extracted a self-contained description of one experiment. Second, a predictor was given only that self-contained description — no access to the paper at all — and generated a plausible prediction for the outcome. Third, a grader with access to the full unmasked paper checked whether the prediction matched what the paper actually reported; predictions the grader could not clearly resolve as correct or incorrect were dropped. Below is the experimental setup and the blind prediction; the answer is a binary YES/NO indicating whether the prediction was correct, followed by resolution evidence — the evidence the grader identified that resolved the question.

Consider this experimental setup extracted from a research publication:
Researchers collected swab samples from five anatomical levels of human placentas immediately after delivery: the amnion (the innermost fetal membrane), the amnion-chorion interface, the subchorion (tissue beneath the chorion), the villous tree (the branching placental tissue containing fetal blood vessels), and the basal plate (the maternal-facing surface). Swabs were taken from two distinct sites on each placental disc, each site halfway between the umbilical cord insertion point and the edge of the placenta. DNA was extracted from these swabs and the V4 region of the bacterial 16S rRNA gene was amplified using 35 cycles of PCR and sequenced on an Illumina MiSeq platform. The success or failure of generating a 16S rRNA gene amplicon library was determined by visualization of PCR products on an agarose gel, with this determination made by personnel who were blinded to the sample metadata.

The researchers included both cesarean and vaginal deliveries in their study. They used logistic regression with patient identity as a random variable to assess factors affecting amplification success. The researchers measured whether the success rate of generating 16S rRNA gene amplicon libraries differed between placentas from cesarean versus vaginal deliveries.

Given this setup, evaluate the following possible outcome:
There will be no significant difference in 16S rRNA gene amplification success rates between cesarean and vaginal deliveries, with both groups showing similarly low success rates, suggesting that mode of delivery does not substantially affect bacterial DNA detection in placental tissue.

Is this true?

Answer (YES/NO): NO